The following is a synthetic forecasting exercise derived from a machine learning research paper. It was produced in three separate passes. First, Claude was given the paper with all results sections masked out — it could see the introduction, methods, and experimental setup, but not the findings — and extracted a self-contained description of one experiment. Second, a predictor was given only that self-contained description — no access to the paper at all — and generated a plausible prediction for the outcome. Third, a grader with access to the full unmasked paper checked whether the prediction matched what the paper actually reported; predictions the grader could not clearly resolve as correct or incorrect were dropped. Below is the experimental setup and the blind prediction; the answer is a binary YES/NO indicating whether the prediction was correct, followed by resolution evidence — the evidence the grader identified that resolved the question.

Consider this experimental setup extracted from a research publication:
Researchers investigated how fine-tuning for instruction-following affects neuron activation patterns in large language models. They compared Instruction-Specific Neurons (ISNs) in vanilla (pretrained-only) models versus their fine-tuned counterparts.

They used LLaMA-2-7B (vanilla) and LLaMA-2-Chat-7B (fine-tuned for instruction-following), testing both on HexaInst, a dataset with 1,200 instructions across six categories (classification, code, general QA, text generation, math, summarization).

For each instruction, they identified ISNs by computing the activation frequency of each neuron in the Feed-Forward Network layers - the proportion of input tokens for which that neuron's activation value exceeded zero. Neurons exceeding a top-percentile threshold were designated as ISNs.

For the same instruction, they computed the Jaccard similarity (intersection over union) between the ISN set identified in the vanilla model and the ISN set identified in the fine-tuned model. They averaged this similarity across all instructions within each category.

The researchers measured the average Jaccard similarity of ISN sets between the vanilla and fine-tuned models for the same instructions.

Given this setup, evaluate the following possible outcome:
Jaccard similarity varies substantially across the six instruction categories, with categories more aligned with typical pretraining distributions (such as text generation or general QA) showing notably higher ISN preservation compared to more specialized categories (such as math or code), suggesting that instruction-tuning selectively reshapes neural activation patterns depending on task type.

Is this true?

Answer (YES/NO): NO